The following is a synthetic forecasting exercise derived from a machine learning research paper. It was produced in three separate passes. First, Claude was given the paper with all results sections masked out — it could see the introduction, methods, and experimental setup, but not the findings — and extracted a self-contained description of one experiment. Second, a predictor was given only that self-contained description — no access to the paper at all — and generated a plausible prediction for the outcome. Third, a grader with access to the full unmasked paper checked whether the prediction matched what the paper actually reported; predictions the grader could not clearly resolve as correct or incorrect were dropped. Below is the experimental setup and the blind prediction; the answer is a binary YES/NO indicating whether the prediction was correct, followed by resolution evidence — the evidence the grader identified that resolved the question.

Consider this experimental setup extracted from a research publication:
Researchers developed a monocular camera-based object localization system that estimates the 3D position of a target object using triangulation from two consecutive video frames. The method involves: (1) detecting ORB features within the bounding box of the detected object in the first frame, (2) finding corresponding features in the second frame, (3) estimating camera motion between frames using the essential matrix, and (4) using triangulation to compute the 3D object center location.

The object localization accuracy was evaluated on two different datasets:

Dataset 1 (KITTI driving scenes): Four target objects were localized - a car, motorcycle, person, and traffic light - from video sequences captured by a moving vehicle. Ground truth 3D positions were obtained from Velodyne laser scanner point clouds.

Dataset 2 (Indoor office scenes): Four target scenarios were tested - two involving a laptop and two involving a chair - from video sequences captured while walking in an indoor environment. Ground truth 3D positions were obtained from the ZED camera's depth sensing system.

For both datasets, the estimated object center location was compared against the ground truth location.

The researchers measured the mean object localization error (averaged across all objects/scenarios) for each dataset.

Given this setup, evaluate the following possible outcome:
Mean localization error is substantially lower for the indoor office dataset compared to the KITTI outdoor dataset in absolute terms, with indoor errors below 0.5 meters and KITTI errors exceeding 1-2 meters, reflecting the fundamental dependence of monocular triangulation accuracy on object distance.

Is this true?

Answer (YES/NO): NO